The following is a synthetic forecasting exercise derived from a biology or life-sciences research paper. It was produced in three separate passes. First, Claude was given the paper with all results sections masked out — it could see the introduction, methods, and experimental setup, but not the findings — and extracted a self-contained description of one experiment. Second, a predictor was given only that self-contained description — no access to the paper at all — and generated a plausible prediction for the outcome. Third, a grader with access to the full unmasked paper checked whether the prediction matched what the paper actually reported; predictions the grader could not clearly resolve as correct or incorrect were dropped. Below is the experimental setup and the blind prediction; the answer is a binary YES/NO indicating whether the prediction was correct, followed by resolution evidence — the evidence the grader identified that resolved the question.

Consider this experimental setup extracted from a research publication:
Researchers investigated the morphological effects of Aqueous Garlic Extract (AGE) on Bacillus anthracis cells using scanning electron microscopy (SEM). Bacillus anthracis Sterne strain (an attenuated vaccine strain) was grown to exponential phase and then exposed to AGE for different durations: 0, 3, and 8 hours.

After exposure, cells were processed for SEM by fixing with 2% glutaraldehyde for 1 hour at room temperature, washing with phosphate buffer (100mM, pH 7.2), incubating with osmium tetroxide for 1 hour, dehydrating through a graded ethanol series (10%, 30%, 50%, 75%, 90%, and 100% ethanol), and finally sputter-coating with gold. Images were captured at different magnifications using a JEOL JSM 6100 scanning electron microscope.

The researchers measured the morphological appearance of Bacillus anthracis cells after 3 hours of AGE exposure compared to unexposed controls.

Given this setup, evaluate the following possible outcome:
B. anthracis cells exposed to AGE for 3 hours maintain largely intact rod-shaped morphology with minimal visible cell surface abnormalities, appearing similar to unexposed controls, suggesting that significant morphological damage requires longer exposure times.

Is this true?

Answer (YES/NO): NO